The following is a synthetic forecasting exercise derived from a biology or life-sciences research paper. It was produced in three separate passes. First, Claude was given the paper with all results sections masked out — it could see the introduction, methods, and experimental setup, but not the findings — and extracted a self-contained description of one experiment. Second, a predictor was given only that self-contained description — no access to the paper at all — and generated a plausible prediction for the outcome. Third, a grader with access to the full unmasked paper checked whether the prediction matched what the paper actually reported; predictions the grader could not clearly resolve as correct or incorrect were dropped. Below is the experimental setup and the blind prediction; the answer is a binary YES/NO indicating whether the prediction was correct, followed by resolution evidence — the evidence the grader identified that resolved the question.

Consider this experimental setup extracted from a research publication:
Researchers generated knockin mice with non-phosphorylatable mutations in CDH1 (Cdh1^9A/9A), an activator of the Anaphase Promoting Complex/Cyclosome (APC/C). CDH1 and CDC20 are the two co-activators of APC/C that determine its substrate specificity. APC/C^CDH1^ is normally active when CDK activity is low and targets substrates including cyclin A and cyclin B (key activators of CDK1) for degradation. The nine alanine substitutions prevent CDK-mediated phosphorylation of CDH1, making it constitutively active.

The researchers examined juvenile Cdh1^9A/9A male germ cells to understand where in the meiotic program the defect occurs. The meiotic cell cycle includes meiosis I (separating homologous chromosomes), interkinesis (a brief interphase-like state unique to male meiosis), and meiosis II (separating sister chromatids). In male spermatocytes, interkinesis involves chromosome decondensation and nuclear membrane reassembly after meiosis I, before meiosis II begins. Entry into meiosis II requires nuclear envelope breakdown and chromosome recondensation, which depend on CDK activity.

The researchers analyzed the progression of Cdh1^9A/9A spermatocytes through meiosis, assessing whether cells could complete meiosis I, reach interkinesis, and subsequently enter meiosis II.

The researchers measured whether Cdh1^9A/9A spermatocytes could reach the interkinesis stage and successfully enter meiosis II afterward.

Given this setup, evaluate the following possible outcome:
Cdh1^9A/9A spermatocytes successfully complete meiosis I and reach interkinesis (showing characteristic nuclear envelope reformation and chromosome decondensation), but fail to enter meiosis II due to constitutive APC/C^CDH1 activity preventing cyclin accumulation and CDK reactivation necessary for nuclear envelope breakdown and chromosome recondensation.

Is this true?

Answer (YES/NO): YES